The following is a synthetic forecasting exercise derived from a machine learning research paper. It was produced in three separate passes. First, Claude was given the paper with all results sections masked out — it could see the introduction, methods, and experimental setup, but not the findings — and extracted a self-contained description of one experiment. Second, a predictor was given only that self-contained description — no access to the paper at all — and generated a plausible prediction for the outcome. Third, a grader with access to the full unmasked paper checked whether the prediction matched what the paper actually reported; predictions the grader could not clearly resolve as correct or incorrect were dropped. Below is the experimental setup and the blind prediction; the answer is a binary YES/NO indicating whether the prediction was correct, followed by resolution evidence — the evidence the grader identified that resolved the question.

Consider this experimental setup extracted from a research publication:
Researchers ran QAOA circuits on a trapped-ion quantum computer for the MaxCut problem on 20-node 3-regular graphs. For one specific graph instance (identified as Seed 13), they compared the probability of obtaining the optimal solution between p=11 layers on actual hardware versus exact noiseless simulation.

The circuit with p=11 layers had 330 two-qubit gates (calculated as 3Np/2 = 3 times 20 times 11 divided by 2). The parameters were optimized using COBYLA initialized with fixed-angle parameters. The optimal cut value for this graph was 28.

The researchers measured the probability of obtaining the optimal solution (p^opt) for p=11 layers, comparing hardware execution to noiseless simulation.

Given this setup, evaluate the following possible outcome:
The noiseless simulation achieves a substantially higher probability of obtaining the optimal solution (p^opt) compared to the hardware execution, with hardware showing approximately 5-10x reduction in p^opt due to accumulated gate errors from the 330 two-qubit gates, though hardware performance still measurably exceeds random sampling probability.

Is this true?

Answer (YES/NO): NO